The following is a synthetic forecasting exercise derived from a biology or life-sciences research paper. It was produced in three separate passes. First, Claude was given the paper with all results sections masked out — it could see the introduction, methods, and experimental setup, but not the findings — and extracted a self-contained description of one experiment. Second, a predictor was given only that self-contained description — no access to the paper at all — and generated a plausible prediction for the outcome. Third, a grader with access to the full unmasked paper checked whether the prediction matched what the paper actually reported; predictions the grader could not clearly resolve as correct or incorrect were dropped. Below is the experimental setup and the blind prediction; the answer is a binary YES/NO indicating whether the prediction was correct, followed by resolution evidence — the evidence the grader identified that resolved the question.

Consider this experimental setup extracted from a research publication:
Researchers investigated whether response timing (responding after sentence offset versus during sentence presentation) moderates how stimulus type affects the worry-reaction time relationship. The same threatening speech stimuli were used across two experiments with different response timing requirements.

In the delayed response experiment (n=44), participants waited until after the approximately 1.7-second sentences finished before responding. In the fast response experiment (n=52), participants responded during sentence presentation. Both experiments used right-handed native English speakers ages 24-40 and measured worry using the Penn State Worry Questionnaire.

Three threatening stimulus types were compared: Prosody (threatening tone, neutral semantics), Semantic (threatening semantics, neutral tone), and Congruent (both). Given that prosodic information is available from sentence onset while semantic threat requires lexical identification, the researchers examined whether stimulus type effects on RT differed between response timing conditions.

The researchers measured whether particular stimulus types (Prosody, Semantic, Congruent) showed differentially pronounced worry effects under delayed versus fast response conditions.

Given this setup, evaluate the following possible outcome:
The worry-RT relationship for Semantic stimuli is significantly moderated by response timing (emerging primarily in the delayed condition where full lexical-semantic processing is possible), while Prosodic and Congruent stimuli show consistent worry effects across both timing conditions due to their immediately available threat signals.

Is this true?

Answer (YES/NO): NO